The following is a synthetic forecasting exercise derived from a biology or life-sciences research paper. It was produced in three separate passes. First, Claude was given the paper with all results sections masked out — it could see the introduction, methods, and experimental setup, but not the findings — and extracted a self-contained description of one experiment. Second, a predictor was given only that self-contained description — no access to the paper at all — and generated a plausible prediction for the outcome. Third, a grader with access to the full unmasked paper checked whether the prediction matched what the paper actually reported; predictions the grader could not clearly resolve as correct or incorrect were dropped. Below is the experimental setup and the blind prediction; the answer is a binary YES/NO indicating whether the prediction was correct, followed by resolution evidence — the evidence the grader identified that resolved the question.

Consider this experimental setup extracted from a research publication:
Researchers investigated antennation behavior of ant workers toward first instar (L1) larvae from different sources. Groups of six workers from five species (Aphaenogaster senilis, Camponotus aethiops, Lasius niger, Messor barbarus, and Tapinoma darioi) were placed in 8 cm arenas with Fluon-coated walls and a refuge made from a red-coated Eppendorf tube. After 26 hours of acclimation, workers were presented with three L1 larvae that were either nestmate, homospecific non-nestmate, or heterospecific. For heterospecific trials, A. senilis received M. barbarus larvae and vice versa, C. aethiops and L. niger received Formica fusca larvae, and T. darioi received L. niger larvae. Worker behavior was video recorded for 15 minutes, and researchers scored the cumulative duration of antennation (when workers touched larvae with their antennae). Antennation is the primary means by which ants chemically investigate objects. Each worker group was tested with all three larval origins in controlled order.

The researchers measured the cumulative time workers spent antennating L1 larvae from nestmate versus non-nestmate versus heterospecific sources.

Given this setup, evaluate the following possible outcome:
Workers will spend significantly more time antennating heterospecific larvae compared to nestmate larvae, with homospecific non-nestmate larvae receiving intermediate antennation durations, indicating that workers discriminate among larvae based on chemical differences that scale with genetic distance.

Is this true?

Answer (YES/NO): NO